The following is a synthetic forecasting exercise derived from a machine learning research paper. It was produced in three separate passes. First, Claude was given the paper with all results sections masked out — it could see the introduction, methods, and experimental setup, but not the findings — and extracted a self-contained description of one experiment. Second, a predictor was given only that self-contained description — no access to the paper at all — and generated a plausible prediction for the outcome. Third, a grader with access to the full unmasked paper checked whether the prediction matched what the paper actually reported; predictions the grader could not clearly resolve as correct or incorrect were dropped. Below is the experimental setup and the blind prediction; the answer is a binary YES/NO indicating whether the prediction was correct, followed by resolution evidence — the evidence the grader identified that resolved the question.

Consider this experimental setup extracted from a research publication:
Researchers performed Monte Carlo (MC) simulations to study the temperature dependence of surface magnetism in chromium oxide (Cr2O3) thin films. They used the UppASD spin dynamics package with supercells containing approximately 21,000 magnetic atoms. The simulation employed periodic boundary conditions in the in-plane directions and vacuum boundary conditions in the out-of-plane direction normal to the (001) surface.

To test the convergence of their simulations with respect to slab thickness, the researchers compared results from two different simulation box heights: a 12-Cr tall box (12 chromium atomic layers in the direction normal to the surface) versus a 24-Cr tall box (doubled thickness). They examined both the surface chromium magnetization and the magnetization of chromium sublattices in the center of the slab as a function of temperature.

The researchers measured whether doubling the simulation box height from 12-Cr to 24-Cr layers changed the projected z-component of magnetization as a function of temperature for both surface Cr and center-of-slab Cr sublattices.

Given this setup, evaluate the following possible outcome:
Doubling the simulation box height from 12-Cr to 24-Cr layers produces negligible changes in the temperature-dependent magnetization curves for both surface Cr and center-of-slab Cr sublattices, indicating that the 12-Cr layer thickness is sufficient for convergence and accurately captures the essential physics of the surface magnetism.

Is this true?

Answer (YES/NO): YES